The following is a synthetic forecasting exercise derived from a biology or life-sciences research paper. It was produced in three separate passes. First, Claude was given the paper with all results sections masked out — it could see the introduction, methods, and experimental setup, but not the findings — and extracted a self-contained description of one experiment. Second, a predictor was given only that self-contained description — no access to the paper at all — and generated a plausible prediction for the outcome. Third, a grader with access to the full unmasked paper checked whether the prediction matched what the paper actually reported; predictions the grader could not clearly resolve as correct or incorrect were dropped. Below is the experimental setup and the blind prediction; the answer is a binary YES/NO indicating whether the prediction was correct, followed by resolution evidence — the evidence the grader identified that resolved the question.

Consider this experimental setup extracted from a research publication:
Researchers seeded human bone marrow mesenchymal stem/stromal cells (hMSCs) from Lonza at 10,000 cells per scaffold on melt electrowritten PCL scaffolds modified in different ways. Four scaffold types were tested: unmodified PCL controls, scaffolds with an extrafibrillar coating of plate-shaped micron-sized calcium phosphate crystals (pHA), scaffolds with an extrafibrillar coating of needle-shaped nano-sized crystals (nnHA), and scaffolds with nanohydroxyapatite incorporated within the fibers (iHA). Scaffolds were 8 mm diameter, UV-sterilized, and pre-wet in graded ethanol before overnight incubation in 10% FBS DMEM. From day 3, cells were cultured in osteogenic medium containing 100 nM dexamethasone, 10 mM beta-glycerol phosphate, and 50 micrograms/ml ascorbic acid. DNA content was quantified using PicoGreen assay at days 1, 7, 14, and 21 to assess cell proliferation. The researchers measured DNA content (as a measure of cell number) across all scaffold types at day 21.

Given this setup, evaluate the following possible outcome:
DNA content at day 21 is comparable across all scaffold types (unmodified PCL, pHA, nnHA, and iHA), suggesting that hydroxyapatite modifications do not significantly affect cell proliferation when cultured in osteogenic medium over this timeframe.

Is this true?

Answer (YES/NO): YES